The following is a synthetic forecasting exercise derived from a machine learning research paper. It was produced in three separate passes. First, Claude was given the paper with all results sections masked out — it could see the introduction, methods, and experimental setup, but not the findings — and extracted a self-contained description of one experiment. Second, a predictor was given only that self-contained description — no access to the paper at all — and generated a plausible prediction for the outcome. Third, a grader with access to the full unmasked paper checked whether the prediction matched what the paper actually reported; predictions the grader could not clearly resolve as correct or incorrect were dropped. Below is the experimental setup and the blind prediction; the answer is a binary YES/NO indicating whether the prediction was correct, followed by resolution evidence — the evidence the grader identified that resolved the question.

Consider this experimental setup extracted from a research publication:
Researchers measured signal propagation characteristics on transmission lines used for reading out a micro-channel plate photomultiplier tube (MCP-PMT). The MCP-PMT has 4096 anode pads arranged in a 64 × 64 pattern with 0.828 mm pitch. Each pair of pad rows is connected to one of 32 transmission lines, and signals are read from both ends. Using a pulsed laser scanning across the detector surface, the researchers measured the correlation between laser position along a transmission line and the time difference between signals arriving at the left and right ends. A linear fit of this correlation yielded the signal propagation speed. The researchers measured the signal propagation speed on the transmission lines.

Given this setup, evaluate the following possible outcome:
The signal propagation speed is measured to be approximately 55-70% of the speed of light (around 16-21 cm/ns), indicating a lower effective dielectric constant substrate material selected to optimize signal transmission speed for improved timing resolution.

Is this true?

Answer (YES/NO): NO